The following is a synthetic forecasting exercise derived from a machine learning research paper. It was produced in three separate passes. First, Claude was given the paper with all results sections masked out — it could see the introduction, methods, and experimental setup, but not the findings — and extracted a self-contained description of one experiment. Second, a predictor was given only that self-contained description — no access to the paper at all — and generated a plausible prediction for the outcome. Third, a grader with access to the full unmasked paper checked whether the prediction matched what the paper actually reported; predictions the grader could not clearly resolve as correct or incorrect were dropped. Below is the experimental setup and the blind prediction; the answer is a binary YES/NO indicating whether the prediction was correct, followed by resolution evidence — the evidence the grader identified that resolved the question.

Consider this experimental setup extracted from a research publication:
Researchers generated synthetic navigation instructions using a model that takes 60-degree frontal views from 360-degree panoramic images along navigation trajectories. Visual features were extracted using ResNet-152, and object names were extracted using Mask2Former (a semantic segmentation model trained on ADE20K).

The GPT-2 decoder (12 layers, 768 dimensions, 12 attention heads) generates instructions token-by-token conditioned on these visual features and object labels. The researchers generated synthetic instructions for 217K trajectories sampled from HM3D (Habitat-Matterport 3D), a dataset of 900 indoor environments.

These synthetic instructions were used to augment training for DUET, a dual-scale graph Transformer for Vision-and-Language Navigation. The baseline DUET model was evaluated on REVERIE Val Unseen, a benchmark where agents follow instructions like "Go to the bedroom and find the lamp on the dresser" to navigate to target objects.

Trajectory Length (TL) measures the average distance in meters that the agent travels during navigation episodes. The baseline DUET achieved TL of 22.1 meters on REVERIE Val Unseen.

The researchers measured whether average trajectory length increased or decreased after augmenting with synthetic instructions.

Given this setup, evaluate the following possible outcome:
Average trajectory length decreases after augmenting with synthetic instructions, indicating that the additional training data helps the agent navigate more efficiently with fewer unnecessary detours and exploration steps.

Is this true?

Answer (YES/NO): YES